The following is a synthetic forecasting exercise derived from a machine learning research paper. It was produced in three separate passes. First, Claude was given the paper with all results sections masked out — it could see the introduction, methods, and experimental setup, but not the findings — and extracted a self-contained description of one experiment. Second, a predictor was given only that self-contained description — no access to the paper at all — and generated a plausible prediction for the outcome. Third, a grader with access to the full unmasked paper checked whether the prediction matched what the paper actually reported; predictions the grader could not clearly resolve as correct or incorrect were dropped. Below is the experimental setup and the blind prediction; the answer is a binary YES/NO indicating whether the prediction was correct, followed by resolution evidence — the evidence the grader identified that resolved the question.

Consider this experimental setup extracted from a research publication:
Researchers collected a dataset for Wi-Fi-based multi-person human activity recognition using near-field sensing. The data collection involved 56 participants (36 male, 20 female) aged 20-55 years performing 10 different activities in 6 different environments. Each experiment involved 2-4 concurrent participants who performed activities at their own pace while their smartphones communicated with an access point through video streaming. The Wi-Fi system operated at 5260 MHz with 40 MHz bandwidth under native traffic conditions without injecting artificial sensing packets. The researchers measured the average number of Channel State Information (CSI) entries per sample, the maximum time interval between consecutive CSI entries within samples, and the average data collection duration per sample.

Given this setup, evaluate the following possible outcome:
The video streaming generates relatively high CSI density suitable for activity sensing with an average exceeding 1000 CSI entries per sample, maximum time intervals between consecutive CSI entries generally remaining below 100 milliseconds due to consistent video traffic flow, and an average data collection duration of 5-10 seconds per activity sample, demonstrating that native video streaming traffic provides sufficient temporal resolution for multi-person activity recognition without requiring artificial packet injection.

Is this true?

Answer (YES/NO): NO